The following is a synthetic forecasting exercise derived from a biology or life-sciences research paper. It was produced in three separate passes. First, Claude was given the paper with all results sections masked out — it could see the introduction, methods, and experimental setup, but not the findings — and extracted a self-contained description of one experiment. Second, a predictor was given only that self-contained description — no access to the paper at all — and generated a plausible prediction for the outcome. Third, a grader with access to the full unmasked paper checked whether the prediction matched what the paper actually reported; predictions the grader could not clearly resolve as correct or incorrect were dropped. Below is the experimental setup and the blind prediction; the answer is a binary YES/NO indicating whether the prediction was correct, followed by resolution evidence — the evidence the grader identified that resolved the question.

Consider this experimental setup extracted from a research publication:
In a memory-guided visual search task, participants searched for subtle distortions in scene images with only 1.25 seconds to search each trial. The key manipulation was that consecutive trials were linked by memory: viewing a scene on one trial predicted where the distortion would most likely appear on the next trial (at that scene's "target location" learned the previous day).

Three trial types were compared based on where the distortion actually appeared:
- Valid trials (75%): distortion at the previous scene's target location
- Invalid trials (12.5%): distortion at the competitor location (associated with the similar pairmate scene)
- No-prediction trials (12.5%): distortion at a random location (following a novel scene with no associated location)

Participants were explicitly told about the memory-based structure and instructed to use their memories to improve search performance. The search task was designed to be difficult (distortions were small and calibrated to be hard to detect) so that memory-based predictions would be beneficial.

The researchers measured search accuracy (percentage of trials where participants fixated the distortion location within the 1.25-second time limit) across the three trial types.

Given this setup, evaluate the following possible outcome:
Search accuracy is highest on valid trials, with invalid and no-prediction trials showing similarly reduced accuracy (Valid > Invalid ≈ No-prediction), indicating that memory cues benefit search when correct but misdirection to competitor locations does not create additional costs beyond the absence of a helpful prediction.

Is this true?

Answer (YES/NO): NO